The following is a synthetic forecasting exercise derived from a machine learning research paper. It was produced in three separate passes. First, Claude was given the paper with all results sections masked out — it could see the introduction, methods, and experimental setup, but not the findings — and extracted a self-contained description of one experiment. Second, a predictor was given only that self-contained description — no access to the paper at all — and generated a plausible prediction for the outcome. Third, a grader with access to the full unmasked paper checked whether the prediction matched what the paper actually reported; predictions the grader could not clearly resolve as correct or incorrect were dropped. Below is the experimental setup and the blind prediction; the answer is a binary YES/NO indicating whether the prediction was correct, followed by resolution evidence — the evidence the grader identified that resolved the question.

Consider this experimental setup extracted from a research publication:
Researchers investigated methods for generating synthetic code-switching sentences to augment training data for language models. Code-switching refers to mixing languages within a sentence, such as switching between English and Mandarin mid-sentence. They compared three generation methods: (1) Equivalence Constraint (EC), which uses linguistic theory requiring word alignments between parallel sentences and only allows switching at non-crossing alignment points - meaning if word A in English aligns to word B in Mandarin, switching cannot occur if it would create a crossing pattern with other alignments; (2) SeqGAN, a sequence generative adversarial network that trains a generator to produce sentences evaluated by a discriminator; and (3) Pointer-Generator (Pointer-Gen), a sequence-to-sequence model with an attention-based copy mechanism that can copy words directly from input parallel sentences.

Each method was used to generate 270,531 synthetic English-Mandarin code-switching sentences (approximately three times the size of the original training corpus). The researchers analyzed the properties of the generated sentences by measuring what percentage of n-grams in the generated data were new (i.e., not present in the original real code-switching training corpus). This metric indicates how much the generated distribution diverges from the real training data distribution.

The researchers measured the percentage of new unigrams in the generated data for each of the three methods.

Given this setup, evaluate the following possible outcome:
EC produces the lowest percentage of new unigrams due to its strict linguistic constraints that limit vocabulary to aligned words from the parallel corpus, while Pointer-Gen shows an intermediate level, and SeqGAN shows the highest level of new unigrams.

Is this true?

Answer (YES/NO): NO